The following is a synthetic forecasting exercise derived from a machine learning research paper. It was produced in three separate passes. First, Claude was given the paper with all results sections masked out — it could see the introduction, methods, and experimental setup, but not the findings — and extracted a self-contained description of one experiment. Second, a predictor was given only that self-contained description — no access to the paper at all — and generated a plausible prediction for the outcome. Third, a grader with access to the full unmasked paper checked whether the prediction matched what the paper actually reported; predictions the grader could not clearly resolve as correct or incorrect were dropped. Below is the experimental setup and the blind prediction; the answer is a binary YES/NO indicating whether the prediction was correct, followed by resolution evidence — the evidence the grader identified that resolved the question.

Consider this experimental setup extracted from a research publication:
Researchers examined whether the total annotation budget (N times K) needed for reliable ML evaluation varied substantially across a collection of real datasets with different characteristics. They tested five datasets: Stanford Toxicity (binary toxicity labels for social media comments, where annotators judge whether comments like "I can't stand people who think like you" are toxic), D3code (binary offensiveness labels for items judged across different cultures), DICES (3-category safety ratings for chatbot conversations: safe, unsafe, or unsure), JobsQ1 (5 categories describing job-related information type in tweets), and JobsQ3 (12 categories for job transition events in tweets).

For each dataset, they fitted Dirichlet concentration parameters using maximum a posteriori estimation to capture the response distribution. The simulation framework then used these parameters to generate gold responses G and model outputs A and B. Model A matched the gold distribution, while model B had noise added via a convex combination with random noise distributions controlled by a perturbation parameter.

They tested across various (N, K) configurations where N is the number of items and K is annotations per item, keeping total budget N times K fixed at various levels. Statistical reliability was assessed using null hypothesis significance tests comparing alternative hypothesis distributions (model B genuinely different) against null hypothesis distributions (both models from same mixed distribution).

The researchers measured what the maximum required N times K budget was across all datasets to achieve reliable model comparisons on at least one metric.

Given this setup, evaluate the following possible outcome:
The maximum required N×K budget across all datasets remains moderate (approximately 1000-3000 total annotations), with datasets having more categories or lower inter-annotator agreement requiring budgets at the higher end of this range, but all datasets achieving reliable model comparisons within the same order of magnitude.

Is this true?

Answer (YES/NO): NO